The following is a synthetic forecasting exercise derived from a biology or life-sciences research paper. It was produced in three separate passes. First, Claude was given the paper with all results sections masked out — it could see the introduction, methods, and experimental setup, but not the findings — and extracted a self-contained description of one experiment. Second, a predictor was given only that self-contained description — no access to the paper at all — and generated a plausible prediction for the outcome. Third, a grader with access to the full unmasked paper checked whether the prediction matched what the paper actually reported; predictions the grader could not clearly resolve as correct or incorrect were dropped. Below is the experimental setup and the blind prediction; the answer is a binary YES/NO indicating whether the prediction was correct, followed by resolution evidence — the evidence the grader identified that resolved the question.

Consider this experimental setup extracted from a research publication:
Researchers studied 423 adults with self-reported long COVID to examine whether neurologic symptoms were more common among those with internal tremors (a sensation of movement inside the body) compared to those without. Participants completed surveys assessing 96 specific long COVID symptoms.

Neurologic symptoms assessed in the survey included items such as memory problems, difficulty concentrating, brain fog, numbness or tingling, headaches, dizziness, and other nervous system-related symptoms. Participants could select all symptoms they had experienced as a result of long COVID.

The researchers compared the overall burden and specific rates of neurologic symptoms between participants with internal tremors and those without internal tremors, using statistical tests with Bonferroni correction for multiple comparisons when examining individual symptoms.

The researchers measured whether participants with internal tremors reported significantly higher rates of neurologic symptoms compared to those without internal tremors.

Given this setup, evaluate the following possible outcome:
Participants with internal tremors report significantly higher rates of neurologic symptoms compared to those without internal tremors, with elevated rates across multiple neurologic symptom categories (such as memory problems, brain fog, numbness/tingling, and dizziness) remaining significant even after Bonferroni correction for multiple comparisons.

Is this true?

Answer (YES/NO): NO